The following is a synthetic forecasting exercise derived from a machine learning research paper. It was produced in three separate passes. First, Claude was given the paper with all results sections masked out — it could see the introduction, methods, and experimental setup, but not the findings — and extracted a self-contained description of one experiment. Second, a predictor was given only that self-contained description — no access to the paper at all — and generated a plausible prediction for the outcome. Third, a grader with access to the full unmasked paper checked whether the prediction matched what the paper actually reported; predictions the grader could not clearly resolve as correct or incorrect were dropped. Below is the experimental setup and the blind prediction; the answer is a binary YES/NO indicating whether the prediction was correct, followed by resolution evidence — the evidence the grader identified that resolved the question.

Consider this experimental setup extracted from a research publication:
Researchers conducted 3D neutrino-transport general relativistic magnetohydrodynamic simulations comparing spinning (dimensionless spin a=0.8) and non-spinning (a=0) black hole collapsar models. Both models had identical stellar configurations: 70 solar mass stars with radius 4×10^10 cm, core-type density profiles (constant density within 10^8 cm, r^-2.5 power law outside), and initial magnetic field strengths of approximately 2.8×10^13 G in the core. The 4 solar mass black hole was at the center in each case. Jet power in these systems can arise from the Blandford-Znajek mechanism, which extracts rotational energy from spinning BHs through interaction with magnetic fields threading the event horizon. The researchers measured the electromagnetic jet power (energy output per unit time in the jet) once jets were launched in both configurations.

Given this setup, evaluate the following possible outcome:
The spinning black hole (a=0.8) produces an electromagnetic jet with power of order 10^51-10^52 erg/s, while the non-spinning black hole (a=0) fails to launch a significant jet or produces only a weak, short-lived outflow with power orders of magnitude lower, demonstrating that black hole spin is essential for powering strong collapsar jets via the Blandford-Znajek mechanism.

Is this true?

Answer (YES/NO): NO